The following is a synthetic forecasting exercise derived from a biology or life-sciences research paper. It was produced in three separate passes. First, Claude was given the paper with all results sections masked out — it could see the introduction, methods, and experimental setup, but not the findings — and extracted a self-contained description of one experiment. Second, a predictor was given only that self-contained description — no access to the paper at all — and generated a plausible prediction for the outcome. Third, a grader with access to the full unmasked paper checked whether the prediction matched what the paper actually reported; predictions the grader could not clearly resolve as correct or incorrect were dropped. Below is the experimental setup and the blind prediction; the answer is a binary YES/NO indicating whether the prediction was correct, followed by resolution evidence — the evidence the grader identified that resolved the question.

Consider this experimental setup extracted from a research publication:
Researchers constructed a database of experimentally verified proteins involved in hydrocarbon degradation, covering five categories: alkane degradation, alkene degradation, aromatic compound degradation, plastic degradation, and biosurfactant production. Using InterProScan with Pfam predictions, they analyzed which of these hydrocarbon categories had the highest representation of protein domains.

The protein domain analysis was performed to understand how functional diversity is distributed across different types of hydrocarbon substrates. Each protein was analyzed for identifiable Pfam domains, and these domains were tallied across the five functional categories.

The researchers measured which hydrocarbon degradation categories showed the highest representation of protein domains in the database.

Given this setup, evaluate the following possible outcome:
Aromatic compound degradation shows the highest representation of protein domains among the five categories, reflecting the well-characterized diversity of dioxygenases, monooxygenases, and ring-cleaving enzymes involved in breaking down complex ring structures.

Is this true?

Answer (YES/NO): NO